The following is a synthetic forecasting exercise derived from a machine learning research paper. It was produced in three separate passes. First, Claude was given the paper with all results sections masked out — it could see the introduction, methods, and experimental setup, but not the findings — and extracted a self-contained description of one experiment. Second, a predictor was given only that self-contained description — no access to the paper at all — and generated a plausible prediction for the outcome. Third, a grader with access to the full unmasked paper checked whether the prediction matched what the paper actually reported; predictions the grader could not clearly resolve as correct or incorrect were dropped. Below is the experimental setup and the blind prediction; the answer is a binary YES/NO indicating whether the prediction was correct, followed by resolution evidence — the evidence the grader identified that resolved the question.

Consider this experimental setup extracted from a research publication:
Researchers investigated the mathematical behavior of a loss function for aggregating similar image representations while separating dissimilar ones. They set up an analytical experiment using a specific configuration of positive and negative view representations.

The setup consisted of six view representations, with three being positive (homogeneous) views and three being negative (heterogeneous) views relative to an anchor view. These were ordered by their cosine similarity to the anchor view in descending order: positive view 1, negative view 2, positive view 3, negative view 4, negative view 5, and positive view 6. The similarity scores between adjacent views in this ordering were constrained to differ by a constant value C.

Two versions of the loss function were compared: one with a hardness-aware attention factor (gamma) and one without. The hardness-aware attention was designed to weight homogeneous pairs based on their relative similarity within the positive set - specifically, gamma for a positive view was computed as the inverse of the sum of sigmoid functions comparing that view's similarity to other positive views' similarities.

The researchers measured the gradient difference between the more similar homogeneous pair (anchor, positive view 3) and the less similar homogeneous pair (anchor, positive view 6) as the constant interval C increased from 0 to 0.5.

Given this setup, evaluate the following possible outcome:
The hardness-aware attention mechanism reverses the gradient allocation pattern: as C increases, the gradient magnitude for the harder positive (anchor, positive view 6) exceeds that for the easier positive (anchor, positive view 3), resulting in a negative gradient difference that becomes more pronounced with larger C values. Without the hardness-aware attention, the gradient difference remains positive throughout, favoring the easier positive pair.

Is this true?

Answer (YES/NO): NO